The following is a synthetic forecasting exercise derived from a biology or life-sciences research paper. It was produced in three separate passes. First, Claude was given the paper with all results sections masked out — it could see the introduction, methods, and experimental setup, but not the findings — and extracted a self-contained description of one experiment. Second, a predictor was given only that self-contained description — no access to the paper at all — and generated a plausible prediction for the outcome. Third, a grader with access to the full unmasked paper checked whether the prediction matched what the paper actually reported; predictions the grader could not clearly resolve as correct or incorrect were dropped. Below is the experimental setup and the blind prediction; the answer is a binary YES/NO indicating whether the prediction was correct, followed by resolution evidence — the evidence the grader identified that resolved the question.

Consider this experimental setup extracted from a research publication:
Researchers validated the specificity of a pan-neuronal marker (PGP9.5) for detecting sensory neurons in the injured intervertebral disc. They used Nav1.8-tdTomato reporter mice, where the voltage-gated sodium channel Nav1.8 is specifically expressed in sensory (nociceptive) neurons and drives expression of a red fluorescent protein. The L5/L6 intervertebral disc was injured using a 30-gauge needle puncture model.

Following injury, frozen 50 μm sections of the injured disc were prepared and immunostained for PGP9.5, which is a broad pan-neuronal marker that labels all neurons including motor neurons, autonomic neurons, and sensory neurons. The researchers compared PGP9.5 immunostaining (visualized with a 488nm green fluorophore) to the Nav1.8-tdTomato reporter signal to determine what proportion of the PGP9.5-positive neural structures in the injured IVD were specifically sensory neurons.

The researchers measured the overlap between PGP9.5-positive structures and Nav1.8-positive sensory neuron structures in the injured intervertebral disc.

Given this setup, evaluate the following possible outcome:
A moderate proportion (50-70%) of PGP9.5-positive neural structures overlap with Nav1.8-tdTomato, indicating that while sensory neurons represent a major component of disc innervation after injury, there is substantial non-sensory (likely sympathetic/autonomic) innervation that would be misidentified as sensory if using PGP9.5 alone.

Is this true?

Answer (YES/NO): NO